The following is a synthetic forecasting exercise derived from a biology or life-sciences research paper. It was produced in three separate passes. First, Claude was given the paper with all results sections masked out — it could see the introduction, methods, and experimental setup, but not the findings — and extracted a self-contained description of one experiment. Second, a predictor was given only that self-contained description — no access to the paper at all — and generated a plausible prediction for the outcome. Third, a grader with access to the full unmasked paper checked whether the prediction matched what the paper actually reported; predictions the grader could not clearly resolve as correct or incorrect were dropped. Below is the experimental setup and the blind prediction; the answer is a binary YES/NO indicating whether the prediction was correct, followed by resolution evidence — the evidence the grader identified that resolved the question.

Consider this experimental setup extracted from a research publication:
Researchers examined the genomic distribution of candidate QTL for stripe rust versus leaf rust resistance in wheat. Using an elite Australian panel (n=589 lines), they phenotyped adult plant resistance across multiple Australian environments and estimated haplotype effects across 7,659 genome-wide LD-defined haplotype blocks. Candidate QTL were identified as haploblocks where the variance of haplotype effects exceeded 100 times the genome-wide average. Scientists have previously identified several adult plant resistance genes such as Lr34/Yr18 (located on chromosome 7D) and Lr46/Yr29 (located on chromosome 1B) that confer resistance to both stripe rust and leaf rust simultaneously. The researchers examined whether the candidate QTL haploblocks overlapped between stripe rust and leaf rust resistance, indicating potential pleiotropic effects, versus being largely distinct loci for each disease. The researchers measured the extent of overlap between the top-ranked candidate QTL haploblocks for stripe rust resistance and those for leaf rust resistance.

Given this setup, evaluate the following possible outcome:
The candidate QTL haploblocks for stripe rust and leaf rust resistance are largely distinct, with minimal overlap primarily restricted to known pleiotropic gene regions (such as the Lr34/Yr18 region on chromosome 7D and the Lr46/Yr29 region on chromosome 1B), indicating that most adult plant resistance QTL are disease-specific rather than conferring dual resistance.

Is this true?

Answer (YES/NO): NO